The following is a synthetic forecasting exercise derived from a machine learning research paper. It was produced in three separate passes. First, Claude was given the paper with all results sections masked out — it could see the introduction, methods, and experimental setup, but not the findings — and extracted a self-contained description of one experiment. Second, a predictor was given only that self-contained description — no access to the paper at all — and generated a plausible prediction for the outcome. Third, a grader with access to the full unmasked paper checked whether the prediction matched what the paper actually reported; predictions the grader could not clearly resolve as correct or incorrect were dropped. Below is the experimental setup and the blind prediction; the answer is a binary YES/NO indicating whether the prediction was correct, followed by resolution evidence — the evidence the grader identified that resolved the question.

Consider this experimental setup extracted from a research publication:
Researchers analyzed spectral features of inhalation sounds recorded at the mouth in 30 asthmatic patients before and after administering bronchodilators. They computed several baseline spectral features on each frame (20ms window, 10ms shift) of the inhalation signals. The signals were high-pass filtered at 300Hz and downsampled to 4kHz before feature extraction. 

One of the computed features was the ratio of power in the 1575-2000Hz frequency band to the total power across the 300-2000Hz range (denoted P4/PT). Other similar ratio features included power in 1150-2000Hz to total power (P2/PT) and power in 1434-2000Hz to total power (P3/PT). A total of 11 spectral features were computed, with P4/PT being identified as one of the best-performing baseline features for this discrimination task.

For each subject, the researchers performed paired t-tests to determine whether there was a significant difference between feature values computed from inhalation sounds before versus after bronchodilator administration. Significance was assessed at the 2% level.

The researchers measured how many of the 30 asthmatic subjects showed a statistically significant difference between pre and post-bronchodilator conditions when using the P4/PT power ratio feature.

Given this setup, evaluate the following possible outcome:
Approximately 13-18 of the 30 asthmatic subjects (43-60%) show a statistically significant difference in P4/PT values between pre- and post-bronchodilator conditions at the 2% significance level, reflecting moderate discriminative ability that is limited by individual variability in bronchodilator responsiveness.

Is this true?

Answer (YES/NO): NO